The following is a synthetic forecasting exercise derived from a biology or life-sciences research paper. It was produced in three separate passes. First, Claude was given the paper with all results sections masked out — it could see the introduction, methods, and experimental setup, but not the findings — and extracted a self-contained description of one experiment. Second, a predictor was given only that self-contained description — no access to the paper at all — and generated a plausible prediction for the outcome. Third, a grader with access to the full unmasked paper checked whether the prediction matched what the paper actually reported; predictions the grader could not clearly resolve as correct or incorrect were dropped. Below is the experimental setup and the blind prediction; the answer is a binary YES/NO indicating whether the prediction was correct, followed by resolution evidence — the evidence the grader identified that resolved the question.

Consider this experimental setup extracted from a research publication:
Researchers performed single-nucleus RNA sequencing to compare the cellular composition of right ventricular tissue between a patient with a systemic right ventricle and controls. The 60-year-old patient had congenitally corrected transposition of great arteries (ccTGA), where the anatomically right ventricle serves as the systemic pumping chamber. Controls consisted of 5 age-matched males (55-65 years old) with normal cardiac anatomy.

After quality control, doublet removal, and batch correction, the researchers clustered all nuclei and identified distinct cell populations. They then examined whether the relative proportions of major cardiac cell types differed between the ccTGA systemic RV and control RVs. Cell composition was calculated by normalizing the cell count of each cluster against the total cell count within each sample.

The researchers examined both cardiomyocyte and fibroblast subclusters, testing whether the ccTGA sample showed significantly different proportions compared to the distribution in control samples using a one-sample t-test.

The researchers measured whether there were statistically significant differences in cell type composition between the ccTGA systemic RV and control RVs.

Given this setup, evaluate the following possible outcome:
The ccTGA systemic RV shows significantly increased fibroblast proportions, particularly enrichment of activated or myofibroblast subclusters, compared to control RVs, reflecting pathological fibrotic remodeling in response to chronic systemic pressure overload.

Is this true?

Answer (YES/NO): NO